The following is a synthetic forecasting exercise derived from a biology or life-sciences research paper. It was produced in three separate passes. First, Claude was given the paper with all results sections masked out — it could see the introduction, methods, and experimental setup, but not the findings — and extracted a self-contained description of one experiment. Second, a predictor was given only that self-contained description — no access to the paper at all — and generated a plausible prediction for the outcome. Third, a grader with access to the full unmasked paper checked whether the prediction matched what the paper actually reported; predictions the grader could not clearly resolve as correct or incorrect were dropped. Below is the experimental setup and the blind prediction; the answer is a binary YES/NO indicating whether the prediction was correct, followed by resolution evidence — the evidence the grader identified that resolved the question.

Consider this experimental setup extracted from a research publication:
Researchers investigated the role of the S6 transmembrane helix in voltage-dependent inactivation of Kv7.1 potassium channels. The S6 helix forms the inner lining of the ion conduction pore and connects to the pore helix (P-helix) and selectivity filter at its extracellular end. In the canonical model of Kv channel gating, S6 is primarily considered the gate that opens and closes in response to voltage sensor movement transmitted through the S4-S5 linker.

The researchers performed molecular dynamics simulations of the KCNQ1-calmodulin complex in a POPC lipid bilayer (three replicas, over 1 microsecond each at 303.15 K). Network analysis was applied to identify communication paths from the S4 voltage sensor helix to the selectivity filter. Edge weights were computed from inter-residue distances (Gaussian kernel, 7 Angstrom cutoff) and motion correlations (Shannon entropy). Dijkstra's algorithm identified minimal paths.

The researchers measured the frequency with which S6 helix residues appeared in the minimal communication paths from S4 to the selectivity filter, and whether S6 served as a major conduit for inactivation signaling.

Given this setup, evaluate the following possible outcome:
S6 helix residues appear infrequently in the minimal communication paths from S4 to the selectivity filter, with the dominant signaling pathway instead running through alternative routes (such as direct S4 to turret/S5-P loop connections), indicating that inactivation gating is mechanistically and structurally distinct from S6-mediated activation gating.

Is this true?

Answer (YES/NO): YES